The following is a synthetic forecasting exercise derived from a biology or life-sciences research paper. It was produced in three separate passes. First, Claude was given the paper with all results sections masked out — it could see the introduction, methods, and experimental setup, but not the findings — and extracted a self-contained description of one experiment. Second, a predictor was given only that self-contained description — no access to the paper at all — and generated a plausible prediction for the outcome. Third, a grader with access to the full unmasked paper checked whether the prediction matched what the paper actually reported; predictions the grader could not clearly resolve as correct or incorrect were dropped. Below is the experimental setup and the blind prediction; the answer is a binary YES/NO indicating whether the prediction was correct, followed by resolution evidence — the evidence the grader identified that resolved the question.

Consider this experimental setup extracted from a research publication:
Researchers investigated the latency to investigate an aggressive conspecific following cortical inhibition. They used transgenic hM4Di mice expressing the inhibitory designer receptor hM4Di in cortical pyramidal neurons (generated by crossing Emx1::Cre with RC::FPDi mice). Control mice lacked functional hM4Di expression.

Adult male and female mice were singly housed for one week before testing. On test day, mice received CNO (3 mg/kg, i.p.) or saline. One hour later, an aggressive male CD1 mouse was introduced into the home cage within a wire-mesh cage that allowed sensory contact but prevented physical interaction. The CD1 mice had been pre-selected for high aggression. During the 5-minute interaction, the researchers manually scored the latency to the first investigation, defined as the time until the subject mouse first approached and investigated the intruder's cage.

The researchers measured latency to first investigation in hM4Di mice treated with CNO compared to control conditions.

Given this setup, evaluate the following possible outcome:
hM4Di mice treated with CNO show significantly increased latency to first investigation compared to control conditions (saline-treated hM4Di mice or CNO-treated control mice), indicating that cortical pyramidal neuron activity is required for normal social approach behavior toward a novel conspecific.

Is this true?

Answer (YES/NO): YES